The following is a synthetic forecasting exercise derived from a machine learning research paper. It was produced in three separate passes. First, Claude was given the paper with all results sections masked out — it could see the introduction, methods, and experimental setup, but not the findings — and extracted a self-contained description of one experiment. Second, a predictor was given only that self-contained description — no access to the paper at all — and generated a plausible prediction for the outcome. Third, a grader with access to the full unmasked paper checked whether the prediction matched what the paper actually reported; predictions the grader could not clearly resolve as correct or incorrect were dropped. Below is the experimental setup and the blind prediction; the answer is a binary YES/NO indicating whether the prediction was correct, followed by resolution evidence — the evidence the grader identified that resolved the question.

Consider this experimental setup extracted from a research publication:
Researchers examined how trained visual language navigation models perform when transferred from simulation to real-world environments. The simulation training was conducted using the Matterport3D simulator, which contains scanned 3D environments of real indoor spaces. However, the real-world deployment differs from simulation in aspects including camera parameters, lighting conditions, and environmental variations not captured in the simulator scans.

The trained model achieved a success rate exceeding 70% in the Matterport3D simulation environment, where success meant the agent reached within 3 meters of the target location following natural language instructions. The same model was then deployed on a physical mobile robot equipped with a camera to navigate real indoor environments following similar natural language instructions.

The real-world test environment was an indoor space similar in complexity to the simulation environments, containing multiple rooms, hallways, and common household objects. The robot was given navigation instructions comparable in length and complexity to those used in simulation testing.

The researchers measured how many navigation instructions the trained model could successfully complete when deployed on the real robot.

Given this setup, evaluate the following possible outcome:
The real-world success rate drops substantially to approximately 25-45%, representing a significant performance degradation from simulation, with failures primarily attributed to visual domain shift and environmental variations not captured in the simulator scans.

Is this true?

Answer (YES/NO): NO